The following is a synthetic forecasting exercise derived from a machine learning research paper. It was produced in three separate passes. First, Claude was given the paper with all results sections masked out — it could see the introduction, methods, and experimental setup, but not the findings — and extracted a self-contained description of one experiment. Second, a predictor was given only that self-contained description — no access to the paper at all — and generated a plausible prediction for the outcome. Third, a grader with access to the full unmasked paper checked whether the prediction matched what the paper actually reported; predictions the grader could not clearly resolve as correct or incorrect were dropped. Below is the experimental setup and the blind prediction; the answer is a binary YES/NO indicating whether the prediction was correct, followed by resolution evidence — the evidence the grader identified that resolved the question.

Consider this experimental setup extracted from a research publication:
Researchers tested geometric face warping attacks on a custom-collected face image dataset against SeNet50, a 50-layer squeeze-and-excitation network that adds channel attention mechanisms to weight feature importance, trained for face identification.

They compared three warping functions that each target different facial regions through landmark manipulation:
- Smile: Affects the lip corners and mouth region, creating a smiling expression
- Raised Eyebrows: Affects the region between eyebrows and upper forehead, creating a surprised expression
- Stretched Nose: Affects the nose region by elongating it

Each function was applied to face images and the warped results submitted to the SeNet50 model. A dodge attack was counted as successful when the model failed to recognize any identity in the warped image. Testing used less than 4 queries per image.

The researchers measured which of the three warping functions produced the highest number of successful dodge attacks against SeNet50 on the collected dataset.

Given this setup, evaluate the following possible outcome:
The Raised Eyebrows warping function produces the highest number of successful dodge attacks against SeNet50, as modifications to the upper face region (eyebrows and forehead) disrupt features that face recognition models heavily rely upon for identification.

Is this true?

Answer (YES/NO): YES